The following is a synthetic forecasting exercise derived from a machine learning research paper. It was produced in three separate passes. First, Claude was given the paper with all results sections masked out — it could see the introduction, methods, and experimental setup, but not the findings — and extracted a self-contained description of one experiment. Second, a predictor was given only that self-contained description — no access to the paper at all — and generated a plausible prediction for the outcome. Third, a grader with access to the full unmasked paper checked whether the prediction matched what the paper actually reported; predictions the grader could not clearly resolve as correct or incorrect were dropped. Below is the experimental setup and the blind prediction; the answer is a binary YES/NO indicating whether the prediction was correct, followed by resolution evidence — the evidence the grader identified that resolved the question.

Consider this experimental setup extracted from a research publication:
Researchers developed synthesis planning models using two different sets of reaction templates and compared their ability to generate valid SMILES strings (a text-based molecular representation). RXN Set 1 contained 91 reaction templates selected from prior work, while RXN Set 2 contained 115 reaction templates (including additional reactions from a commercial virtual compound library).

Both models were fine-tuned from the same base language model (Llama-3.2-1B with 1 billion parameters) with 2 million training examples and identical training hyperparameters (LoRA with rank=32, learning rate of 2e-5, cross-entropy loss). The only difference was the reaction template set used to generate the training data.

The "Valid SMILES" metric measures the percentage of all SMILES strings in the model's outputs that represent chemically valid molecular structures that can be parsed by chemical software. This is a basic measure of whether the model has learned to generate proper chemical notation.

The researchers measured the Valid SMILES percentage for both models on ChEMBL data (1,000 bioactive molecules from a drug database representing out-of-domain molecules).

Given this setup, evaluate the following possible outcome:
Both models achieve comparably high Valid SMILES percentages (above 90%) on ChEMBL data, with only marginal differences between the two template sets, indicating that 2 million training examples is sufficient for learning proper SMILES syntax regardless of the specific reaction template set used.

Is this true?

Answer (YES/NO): YES